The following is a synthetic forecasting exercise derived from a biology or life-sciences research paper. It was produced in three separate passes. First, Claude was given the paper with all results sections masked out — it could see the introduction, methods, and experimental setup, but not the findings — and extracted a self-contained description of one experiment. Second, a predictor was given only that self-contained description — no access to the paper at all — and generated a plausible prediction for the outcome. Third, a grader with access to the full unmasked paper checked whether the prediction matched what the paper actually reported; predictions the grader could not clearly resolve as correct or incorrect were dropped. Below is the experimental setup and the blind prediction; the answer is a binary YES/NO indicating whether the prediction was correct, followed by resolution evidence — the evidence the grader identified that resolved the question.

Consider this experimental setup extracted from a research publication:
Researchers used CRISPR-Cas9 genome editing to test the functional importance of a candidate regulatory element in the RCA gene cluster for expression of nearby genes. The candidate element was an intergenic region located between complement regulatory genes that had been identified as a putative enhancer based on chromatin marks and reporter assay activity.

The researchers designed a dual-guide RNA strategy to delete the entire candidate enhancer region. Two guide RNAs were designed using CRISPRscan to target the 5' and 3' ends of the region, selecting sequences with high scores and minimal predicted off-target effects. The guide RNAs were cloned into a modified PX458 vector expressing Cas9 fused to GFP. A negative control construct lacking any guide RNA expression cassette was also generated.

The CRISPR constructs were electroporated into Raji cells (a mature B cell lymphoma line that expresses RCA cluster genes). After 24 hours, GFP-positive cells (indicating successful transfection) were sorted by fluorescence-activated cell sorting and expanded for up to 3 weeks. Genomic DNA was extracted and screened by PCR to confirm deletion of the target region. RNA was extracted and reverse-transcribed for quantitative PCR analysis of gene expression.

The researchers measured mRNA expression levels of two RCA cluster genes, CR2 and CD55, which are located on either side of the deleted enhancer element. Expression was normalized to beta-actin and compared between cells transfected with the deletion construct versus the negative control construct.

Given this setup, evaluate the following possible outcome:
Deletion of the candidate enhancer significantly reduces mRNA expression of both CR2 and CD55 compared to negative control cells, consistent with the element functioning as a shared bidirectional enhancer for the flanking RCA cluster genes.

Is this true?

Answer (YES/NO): YES